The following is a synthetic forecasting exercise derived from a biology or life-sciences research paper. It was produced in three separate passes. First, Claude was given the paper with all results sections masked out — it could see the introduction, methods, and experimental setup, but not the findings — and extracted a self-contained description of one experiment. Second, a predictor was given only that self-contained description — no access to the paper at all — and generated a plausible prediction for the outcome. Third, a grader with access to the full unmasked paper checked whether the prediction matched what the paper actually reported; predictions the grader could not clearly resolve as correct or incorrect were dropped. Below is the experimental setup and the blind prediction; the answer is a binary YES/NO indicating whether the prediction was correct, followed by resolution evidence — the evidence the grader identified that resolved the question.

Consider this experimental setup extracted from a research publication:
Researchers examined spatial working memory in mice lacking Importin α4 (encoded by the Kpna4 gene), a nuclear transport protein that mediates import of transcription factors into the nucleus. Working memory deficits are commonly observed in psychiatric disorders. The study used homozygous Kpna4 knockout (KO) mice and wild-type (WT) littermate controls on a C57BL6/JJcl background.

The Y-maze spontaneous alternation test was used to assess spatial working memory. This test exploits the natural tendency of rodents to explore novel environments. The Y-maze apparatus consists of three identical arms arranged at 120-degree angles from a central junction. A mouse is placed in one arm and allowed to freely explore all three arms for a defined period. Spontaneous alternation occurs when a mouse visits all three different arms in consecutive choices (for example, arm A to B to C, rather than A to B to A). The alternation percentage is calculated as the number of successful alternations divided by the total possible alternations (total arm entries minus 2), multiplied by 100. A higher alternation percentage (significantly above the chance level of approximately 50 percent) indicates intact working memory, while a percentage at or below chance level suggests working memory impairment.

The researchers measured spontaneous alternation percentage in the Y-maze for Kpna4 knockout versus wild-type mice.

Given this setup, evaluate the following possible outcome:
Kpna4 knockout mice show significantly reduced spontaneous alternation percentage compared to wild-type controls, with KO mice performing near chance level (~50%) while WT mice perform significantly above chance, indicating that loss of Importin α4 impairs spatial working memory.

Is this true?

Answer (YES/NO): NO